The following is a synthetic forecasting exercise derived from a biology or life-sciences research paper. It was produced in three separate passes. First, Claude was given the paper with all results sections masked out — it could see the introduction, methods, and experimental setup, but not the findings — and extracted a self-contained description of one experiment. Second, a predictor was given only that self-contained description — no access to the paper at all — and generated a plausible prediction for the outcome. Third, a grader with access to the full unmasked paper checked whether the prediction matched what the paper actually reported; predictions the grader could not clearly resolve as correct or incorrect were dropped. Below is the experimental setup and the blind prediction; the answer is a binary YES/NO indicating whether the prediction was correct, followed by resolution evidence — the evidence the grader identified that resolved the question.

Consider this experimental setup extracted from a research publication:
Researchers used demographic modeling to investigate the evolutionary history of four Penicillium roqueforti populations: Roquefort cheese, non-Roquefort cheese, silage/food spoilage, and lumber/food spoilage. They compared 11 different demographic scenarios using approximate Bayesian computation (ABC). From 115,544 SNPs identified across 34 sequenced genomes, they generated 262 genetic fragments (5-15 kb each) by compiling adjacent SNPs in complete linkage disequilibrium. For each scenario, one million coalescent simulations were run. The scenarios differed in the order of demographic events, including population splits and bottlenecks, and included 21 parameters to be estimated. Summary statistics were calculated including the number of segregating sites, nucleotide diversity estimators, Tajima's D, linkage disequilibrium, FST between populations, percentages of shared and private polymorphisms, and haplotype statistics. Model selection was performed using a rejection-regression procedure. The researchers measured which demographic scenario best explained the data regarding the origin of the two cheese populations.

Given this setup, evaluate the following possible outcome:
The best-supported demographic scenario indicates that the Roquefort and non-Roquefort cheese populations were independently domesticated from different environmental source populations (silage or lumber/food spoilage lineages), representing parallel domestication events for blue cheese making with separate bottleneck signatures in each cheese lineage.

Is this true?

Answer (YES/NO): NO